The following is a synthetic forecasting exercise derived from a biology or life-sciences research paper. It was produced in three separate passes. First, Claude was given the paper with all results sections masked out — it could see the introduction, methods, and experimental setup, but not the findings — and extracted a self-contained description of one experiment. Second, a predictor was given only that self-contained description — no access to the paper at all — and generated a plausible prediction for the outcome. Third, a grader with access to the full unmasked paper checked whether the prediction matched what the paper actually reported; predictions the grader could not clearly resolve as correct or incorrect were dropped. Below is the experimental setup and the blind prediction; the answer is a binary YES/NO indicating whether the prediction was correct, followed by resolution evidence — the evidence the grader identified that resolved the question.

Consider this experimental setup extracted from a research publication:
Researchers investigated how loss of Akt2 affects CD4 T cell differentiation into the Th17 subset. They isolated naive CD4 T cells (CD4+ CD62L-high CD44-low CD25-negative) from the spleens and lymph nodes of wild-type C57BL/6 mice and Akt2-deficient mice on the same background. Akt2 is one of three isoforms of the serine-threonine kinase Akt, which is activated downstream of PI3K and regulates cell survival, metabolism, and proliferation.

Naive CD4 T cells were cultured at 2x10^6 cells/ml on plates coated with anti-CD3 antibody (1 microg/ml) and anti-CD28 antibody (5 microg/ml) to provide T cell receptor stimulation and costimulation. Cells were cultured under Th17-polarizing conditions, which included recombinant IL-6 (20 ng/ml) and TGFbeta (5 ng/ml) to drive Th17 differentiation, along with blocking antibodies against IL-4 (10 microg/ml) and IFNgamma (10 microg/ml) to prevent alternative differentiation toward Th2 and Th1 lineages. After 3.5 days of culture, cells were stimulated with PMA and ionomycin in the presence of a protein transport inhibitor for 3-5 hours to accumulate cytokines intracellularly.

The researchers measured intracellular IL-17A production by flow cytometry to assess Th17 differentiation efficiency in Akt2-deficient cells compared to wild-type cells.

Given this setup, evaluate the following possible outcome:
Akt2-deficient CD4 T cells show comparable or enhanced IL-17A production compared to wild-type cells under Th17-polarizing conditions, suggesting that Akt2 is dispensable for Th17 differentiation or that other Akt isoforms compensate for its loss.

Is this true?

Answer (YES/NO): NO